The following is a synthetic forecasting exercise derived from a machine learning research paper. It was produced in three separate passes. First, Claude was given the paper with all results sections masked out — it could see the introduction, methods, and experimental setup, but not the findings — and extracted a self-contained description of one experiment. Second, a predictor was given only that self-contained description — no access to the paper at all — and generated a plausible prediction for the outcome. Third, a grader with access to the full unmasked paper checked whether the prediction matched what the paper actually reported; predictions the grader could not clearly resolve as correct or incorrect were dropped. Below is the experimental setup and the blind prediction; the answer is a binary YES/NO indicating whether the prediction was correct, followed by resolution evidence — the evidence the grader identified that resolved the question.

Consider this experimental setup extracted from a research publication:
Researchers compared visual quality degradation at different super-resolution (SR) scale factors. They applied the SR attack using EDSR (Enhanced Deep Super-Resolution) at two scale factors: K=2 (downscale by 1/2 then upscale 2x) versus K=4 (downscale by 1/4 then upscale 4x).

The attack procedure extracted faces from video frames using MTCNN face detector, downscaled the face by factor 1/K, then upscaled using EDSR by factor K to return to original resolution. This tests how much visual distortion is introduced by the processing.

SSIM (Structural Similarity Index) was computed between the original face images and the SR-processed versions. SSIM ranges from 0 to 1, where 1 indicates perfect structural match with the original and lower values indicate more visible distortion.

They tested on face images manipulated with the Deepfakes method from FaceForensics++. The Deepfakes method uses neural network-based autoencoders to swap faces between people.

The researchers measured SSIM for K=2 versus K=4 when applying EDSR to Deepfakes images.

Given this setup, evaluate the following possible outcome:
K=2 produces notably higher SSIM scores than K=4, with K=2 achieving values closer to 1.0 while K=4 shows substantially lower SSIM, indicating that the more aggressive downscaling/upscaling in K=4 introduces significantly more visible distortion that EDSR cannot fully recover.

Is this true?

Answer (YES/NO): YES